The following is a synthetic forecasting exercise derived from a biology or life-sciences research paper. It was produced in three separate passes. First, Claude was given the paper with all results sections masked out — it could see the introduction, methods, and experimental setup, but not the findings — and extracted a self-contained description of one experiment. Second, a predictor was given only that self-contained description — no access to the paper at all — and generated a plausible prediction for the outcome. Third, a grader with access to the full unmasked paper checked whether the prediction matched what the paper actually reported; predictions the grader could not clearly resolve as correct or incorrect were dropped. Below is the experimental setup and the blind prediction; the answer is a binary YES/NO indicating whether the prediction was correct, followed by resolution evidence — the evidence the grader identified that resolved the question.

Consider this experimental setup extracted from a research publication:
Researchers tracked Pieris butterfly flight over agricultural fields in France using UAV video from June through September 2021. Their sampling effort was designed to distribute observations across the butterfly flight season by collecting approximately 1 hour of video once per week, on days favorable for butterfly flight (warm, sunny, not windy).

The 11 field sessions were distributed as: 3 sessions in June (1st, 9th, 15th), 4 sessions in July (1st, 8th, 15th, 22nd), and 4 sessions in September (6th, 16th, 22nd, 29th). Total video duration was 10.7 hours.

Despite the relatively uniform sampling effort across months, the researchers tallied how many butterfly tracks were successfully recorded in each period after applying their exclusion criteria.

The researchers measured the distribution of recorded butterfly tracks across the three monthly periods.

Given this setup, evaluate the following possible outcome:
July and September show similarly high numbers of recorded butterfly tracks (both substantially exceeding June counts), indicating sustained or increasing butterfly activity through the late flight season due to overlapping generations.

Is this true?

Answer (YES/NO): NO